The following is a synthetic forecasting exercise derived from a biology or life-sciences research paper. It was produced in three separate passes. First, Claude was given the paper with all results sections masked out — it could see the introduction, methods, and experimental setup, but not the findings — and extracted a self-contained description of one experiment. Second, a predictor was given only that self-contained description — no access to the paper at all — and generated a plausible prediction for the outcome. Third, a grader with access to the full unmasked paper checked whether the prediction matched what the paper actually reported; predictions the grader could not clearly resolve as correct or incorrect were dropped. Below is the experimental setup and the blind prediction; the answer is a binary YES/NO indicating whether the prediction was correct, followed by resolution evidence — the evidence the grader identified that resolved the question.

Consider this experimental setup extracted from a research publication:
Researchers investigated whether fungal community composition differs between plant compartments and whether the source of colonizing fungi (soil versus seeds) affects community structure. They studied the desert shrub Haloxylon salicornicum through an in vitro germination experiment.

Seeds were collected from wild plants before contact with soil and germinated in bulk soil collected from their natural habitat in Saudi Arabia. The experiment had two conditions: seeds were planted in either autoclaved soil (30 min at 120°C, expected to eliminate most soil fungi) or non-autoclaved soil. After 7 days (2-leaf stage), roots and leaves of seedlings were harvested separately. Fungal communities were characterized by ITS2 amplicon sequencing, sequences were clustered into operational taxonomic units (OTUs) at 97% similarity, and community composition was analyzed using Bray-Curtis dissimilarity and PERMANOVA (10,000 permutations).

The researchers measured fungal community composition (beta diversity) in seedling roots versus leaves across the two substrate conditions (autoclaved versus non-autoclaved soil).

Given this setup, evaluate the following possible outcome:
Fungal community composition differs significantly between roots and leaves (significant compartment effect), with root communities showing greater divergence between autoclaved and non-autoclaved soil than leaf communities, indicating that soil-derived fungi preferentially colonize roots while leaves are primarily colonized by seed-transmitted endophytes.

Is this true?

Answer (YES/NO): NO